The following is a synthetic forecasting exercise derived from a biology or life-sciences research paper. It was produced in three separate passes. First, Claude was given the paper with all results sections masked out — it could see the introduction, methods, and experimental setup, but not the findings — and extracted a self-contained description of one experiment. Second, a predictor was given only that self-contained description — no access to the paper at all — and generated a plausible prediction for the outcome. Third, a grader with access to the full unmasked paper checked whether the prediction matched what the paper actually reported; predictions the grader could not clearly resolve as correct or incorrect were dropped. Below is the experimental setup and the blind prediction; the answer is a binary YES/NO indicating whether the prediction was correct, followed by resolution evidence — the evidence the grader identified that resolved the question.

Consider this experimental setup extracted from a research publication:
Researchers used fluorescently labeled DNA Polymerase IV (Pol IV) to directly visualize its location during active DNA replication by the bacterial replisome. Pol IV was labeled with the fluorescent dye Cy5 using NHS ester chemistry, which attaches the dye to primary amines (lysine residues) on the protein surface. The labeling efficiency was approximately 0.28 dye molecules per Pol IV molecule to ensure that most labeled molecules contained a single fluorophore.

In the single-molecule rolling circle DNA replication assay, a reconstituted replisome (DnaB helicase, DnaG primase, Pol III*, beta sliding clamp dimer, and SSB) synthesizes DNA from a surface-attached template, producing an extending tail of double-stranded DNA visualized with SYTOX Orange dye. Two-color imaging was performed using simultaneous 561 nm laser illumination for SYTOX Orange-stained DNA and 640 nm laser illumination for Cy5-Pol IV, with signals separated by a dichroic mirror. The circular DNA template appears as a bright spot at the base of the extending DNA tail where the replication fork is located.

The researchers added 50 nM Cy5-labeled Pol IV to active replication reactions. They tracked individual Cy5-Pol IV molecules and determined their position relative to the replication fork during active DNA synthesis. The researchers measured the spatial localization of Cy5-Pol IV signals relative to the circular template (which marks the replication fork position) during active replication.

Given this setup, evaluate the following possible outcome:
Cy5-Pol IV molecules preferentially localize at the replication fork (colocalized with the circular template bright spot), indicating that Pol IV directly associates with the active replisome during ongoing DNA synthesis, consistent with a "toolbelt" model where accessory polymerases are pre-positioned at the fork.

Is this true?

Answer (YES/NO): YES